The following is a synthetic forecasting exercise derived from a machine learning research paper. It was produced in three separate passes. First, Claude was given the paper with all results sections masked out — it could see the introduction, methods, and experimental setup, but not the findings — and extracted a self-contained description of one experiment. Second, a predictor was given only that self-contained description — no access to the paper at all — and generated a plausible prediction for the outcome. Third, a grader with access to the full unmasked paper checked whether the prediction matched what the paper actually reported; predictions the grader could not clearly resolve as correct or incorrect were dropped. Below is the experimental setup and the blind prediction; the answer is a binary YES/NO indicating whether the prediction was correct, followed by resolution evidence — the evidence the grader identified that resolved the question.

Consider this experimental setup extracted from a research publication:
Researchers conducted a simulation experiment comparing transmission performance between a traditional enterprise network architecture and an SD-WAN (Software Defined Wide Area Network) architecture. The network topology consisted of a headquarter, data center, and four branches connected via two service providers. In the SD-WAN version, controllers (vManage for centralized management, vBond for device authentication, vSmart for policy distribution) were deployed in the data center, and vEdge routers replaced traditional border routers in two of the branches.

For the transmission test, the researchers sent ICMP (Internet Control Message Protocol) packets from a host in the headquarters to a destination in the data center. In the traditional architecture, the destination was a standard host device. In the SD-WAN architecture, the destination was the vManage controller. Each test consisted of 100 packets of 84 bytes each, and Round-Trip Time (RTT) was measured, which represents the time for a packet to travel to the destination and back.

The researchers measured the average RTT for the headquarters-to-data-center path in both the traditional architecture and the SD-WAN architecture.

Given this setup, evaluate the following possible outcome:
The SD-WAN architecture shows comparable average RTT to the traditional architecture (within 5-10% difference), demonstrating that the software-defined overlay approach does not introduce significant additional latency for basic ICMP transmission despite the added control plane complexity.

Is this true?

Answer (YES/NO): NO